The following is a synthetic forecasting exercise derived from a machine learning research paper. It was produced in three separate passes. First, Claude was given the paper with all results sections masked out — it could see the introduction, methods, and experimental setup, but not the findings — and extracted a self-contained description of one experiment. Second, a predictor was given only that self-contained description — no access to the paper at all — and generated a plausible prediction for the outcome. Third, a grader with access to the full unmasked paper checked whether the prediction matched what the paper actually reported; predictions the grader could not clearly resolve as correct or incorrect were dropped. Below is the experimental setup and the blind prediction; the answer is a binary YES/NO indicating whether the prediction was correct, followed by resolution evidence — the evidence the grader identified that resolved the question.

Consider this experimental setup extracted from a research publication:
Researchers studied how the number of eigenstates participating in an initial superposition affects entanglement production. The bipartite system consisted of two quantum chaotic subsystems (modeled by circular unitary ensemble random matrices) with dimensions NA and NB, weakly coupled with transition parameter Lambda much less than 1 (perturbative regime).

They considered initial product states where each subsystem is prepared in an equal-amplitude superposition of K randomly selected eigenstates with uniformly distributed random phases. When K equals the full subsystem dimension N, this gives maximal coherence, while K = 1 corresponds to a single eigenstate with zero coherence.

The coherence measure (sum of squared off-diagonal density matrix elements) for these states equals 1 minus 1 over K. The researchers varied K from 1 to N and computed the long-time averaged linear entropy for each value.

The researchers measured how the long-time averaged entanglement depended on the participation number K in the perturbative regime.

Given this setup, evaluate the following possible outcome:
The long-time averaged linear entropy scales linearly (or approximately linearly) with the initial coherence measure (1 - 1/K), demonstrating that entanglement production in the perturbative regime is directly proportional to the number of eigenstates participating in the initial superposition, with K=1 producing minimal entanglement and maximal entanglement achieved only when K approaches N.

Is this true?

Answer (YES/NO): NO